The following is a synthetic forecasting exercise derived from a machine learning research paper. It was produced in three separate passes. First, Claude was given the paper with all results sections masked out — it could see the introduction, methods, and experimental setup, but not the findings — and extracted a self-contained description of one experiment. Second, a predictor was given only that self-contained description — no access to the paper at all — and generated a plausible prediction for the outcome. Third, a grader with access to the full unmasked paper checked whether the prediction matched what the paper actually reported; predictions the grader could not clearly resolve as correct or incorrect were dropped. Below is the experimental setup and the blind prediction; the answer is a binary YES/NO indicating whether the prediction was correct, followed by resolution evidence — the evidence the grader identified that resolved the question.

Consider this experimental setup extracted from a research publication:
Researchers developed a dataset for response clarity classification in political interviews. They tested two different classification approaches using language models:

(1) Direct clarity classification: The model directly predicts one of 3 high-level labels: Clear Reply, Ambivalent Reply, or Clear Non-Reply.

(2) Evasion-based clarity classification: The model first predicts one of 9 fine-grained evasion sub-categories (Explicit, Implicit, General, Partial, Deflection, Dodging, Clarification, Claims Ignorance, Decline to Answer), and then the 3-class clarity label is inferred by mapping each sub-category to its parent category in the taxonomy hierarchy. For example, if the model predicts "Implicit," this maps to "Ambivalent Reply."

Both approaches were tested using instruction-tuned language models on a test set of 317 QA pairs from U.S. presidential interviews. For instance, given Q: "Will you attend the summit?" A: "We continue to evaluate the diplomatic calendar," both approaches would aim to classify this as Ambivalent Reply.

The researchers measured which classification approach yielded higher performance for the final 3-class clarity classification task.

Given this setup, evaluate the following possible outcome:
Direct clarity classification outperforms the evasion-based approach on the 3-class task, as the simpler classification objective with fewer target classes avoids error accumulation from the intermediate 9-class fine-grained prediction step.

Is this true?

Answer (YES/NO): NO